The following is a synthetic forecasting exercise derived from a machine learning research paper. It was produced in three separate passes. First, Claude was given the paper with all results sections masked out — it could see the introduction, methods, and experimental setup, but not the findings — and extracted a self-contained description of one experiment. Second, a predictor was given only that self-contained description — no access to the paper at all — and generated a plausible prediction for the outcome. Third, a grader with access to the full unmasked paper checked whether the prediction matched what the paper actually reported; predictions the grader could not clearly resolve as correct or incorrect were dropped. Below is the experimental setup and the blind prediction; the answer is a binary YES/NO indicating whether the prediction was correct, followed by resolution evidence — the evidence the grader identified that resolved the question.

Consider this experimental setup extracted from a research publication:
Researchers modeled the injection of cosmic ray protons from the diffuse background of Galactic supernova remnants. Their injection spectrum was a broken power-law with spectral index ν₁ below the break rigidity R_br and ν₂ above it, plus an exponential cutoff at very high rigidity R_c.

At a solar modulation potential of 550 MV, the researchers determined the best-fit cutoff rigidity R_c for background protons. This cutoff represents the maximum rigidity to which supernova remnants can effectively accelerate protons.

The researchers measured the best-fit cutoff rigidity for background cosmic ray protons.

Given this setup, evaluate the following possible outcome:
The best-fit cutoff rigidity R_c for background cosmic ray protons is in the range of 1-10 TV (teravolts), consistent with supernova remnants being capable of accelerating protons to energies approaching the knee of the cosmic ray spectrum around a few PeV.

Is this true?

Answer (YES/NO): NO